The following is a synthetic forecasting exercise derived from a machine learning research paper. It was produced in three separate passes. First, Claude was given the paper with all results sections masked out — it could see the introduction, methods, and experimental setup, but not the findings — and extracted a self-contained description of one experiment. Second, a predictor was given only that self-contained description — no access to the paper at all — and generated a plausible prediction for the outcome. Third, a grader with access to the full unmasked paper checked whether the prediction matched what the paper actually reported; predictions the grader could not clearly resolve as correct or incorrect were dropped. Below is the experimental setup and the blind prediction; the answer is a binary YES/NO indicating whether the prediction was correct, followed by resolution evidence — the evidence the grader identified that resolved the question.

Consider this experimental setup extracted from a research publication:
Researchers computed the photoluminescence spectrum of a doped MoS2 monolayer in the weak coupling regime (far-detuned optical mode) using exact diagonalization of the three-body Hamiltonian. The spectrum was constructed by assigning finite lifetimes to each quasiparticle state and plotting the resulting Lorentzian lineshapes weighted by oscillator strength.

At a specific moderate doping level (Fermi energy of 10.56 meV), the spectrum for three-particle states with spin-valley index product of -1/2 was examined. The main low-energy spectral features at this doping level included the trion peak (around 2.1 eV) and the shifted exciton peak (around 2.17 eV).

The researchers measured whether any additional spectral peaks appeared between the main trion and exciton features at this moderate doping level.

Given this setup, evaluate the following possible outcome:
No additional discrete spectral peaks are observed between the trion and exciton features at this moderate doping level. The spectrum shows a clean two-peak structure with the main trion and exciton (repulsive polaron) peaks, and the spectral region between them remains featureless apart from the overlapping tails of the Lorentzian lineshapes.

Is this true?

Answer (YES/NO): NO